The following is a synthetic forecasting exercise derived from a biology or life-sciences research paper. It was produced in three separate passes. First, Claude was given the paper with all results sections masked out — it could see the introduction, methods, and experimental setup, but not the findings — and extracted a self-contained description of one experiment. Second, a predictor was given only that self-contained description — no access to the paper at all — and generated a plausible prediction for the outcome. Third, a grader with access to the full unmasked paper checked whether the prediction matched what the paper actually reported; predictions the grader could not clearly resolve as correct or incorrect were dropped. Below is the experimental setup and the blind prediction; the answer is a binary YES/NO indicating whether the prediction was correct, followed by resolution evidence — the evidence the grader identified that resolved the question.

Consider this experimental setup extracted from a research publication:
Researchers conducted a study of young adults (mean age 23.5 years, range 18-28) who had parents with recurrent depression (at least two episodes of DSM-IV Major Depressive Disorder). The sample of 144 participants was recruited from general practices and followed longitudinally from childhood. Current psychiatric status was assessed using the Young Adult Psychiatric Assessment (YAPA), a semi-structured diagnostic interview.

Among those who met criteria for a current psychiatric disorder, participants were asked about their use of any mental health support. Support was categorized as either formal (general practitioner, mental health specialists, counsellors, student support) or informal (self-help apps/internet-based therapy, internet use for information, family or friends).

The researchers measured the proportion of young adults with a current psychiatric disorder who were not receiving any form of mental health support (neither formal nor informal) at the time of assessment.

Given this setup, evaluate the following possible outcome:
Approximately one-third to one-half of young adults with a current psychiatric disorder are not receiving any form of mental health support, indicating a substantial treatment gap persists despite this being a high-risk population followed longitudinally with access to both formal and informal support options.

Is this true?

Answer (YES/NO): NO